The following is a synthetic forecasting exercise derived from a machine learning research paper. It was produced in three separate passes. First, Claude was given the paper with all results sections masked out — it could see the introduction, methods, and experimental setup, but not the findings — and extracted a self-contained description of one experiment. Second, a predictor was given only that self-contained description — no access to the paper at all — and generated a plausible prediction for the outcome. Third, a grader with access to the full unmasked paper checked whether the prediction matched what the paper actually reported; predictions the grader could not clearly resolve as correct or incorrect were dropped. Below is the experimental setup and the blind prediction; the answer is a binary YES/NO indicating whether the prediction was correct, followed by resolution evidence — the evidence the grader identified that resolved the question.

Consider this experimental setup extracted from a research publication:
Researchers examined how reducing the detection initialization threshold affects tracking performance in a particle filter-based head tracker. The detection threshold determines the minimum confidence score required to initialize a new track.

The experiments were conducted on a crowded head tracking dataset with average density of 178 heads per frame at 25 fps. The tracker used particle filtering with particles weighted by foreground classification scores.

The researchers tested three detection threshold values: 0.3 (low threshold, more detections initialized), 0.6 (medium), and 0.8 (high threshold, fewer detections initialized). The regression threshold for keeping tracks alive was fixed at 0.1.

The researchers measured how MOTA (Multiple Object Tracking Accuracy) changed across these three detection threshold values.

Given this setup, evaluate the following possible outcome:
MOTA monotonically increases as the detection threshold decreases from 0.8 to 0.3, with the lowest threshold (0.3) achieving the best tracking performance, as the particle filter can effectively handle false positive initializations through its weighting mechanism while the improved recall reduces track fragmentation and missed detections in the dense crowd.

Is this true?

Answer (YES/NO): YES